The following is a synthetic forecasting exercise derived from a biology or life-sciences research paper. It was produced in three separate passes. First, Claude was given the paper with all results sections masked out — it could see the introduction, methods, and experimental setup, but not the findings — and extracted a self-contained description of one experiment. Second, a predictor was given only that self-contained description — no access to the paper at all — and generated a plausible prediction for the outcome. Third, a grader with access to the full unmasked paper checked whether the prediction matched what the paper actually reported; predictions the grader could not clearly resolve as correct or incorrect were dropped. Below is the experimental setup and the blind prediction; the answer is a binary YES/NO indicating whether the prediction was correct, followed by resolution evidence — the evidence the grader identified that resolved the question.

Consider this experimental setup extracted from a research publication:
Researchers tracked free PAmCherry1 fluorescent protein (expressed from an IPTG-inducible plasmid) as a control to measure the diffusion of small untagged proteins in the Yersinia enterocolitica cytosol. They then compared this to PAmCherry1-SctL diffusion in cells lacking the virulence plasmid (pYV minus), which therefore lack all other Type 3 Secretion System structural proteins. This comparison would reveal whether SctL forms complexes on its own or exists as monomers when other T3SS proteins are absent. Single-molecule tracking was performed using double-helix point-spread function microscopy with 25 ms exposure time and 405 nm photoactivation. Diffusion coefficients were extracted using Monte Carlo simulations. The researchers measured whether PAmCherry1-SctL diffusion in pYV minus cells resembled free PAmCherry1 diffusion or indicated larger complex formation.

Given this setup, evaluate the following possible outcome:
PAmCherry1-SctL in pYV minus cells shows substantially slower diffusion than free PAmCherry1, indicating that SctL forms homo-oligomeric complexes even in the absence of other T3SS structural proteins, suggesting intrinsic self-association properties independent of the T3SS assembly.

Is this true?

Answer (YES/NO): YES